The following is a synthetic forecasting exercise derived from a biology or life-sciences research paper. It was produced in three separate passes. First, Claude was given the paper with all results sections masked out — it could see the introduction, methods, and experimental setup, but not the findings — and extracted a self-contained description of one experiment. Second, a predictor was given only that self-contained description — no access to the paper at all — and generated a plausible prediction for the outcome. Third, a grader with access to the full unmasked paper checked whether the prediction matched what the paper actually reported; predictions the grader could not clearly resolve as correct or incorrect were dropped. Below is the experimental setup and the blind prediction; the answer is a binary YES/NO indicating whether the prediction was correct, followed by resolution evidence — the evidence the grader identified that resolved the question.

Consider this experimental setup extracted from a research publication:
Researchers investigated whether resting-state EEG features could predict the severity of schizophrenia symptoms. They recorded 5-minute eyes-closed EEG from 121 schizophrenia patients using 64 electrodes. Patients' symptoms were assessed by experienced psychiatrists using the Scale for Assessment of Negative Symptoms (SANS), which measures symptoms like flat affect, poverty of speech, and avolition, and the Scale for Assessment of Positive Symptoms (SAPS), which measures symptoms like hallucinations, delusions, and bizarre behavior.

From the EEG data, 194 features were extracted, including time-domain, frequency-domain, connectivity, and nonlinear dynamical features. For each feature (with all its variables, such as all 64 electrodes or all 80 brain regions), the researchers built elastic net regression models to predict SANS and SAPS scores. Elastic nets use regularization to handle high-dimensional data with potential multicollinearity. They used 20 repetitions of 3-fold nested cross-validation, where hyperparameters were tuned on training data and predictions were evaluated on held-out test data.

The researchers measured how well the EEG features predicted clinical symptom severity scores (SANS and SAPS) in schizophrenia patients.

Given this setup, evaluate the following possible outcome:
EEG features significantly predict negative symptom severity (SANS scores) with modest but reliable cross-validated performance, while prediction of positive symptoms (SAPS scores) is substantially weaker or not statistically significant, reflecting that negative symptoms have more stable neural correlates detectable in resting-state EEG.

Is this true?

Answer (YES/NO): NO